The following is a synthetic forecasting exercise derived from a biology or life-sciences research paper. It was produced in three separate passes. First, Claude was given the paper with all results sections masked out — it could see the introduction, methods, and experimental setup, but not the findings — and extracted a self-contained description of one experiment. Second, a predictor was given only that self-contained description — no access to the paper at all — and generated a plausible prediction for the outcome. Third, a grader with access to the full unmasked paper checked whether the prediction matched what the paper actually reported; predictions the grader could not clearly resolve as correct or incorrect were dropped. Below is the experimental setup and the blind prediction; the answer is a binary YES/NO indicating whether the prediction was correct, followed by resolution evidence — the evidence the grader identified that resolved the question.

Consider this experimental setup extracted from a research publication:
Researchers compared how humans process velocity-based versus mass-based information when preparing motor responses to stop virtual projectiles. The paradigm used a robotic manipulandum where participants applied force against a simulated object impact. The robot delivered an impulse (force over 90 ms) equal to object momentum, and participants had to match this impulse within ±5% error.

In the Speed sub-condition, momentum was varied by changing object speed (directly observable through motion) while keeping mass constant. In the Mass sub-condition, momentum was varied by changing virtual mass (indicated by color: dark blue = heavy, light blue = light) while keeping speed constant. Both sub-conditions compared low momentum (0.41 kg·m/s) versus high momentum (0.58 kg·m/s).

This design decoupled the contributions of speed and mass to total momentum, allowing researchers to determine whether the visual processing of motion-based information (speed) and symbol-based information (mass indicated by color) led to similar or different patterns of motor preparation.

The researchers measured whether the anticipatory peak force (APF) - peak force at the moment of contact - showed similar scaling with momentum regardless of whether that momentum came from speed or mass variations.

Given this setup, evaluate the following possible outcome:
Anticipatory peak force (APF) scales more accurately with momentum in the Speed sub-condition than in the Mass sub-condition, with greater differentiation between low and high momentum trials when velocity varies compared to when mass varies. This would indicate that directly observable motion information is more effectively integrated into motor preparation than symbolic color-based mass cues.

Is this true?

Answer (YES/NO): NO